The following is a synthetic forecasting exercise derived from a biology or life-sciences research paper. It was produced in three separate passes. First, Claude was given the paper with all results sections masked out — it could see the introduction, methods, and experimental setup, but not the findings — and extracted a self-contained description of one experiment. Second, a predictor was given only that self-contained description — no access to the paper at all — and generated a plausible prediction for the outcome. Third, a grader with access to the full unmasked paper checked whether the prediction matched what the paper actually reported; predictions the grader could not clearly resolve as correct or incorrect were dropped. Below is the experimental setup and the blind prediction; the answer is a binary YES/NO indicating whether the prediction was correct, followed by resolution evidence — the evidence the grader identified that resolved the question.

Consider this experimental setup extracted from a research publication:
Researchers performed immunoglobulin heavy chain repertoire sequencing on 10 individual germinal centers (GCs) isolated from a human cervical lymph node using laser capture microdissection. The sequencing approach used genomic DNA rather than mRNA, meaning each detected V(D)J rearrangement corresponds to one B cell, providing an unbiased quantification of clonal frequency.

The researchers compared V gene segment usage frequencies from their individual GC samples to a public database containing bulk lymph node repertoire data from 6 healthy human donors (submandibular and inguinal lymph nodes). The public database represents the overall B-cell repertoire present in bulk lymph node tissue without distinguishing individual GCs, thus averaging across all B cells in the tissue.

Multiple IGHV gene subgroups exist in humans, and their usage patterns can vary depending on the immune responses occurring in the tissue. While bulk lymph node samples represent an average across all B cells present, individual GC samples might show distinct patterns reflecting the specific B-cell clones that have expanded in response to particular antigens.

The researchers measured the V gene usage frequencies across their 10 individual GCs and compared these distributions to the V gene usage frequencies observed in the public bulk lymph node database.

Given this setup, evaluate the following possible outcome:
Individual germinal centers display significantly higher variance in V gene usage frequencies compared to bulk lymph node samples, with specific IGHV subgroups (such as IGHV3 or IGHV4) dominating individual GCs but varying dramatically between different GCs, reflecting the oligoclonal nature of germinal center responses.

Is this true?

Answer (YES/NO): YES